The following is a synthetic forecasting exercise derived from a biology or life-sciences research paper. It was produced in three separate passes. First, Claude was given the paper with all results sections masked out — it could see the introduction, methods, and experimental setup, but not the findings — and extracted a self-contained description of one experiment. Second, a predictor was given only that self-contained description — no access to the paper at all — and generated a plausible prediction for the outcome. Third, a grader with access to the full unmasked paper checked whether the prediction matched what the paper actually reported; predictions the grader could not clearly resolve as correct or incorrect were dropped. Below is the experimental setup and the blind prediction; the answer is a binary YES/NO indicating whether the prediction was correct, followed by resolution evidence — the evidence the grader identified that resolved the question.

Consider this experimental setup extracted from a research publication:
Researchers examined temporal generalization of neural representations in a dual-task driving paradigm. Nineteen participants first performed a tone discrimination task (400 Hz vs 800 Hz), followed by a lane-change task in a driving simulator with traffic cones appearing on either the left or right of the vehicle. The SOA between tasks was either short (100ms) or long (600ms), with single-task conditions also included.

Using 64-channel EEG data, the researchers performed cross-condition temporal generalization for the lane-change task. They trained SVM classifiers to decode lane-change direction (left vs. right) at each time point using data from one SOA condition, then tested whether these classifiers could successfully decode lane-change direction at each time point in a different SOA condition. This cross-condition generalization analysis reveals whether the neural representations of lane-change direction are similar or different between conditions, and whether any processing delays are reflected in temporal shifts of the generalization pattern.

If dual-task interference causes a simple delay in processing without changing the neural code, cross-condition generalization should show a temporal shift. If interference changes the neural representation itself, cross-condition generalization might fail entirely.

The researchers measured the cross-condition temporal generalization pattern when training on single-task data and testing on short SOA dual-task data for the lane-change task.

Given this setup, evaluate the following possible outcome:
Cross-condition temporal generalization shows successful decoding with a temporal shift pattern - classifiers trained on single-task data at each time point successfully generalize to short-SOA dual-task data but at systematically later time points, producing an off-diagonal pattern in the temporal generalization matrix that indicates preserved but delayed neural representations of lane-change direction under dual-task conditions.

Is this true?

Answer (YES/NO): YES